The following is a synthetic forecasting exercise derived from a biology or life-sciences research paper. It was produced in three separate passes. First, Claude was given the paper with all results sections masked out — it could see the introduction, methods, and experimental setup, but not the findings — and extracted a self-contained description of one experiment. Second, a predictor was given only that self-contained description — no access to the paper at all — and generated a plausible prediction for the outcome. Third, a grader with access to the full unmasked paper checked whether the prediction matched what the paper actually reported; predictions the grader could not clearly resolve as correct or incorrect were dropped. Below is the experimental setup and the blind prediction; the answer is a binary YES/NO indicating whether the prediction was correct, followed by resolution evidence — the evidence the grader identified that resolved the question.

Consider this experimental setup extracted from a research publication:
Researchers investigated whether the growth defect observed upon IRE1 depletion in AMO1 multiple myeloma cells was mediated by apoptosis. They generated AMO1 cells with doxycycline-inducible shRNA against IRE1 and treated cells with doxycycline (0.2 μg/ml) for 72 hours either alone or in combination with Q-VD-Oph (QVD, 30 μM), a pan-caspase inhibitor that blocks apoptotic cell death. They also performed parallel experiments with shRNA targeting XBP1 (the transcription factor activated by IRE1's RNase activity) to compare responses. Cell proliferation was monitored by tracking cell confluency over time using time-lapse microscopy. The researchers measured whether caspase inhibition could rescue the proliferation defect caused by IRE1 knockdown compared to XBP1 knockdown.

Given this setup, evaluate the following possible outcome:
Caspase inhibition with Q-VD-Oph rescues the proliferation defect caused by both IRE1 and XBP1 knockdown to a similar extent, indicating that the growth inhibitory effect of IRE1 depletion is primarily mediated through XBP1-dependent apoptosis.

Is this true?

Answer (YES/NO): NO